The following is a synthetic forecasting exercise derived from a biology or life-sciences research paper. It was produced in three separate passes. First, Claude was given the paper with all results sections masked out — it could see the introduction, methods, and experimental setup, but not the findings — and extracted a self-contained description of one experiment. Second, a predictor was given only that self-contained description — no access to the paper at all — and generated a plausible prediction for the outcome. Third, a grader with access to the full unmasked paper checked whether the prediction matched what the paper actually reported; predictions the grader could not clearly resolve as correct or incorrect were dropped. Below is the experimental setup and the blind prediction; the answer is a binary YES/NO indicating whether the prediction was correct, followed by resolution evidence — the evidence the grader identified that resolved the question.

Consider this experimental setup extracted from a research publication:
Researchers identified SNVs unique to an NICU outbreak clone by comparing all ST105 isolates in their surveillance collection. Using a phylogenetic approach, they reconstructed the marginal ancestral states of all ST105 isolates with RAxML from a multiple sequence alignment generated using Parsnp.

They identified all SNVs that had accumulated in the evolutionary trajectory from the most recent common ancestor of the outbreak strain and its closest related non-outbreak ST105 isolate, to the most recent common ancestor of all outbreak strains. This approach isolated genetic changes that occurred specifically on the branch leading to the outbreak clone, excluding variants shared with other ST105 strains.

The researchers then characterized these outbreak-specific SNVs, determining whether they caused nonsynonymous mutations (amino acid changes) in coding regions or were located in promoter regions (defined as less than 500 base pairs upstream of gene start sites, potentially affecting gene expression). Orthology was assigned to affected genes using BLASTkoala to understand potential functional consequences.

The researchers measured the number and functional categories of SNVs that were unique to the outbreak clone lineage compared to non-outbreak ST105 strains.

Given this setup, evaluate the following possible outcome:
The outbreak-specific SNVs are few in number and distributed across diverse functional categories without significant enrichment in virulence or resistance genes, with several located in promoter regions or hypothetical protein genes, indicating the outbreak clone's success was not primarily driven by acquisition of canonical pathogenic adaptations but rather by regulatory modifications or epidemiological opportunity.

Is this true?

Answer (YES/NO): NO